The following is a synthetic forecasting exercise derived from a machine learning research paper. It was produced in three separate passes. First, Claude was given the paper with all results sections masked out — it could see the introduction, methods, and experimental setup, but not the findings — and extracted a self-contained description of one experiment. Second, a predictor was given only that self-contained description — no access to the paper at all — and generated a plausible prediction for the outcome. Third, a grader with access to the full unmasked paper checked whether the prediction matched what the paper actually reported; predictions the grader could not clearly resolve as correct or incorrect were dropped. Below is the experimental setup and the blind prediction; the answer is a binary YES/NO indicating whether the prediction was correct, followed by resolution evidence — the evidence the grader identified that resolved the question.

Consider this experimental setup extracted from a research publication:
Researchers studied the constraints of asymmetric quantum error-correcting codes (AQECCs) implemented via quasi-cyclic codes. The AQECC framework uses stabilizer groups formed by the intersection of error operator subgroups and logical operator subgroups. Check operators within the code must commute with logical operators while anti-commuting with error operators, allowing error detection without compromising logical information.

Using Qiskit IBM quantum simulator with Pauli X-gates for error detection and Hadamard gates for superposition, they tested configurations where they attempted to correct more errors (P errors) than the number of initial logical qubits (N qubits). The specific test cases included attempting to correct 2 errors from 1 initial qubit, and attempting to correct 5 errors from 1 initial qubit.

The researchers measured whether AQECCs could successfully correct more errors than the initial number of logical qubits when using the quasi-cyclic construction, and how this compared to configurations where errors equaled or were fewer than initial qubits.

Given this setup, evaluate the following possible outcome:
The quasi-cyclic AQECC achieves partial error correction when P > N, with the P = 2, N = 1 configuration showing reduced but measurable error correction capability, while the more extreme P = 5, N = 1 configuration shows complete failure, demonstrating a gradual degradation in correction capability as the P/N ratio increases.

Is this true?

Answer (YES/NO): NO